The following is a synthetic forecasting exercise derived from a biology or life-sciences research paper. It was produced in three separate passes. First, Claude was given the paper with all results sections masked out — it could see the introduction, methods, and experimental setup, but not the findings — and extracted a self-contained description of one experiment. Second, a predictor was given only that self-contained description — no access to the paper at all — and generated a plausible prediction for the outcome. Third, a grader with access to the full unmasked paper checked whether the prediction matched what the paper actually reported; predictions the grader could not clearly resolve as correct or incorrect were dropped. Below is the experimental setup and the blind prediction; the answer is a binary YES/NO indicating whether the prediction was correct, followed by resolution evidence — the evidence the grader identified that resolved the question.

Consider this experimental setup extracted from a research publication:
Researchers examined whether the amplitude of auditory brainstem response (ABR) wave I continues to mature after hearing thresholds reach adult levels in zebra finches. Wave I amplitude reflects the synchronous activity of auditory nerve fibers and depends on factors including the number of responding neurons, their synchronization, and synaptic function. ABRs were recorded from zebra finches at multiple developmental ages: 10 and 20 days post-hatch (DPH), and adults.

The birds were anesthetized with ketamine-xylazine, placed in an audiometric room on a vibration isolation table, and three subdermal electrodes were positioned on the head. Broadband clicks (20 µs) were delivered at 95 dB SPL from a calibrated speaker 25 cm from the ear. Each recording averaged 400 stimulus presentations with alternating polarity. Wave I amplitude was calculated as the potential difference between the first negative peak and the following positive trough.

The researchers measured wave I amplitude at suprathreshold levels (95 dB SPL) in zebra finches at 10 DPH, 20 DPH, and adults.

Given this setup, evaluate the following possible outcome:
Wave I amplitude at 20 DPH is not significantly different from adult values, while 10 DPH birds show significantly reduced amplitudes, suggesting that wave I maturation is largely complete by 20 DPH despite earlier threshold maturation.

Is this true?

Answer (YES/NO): NO